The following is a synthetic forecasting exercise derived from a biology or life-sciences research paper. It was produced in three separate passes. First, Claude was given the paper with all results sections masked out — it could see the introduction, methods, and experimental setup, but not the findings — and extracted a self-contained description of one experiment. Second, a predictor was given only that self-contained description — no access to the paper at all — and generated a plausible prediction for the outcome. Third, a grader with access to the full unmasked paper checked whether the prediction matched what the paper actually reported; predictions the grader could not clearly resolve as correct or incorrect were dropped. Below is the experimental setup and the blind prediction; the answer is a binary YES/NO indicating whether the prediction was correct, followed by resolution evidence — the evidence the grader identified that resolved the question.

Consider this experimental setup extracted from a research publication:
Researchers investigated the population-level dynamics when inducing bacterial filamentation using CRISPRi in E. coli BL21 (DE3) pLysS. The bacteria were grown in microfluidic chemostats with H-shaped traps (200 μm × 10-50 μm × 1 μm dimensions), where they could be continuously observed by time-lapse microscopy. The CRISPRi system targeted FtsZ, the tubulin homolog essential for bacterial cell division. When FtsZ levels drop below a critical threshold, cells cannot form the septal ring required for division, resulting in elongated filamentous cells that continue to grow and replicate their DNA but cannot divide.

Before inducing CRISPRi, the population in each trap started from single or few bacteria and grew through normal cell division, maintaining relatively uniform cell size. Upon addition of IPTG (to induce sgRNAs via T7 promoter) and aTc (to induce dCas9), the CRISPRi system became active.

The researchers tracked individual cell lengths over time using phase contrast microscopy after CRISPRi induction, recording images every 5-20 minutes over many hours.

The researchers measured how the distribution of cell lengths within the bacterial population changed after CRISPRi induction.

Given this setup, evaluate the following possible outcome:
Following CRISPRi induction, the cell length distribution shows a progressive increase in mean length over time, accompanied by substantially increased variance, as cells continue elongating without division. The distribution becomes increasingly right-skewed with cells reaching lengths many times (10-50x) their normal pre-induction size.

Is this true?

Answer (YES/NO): NO